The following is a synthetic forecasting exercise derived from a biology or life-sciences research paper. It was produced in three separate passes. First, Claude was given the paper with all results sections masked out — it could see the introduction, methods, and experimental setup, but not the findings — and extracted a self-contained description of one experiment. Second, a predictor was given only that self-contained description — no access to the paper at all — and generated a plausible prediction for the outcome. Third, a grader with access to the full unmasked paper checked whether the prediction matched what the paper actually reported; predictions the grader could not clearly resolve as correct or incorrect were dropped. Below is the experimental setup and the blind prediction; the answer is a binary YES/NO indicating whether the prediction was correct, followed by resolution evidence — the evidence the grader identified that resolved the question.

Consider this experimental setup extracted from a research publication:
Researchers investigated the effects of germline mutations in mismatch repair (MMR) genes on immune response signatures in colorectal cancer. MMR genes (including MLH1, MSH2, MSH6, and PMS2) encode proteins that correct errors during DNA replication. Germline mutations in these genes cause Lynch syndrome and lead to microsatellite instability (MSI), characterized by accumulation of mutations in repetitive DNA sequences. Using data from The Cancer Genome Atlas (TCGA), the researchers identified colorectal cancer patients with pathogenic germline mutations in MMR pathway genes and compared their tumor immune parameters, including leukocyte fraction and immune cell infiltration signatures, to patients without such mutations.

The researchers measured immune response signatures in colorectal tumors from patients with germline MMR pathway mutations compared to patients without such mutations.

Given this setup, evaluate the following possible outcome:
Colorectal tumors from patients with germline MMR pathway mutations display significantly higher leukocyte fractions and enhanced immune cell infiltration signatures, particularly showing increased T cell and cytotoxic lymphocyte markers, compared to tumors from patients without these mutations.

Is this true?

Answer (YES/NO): NO